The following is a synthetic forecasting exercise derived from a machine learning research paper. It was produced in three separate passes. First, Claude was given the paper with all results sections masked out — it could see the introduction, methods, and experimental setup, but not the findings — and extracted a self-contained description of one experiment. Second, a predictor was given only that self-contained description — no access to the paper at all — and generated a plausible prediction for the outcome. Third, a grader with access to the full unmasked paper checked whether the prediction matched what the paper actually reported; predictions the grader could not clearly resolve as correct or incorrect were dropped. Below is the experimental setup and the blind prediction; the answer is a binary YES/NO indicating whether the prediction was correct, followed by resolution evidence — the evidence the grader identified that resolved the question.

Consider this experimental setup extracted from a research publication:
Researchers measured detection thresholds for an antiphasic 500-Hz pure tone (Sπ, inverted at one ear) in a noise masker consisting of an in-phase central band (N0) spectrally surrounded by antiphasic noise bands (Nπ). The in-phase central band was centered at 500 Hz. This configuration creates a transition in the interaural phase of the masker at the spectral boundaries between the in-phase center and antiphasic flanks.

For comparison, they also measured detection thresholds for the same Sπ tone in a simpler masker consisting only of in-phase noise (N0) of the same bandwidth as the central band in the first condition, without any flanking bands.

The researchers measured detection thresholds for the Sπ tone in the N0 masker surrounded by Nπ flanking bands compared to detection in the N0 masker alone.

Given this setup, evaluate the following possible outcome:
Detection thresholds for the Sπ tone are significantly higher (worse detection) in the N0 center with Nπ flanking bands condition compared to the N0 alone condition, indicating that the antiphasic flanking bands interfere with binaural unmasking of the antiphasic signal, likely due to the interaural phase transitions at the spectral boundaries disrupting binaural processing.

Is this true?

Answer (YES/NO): YES